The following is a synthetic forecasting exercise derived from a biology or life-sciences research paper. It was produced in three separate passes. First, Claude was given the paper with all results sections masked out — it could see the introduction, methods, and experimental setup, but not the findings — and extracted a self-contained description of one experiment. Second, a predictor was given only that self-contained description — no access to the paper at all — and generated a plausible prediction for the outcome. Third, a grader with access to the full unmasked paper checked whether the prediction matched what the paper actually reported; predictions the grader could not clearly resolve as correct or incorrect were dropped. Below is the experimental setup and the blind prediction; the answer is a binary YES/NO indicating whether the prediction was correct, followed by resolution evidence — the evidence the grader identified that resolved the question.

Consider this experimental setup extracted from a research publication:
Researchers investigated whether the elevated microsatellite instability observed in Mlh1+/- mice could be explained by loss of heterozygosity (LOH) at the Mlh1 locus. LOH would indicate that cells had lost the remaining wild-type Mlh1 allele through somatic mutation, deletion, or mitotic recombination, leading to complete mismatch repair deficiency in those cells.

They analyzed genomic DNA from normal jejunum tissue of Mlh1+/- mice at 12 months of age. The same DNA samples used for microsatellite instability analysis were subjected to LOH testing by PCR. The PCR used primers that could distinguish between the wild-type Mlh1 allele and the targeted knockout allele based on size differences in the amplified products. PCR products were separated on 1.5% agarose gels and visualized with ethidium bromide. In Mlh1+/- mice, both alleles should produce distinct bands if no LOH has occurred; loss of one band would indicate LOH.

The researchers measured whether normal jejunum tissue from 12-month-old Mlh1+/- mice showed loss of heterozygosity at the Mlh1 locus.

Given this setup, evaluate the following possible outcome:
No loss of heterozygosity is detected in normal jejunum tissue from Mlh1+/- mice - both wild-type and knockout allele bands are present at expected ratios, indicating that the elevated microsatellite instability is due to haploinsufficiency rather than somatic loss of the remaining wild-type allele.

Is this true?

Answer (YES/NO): YES